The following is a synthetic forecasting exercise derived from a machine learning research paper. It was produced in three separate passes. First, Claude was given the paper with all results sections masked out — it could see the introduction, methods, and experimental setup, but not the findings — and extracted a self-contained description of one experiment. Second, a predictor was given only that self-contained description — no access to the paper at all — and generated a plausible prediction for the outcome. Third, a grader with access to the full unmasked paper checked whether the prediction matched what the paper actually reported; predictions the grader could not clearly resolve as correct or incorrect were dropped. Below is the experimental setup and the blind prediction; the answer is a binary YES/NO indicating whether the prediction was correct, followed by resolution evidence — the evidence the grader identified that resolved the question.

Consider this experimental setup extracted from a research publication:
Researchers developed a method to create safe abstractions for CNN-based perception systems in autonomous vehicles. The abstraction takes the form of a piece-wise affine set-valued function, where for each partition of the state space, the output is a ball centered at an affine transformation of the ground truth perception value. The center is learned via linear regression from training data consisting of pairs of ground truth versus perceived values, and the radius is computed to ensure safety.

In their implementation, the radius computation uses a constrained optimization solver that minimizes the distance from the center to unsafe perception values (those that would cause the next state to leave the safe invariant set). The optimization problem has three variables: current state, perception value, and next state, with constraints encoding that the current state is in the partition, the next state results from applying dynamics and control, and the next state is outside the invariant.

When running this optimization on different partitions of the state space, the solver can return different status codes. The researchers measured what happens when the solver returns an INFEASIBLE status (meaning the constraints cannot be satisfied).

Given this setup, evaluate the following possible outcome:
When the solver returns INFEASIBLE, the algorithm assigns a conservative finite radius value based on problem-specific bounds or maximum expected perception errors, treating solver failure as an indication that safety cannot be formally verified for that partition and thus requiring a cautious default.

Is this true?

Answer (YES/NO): NO